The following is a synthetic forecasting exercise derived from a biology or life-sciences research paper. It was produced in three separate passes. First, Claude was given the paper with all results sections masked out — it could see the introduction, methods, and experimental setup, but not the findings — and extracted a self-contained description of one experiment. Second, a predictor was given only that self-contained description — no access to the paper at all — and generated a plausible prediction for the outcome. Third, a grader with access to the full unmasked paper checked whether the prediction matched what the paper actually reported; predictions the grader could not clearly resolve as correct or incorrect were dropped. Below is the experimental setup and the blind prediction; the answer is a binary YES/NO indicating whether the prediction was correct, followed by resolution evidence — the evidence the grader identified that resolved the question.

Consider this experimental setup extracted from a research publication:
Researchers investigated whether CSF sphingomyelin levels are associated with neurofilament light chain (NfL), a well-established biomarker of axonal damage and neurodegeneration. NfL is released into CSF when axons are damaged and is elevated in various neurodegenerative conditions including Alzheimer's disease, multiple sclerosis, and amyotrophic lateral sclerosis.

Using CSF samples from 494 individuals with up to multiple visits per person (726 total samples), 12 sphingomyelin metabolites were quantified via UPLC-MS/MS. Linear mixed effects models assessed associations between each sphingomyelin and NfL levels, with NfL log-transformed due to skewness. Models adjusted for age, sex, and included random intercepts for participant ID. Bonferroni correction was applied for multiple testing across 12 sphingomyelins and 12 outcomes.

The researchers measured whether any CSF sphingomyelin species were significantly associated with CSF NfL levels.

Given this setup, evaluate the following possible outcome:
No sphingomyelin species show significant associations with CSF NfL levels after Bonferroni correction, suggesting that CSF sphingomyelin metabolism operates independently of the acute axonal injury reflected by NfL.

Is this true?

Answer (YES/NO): NO